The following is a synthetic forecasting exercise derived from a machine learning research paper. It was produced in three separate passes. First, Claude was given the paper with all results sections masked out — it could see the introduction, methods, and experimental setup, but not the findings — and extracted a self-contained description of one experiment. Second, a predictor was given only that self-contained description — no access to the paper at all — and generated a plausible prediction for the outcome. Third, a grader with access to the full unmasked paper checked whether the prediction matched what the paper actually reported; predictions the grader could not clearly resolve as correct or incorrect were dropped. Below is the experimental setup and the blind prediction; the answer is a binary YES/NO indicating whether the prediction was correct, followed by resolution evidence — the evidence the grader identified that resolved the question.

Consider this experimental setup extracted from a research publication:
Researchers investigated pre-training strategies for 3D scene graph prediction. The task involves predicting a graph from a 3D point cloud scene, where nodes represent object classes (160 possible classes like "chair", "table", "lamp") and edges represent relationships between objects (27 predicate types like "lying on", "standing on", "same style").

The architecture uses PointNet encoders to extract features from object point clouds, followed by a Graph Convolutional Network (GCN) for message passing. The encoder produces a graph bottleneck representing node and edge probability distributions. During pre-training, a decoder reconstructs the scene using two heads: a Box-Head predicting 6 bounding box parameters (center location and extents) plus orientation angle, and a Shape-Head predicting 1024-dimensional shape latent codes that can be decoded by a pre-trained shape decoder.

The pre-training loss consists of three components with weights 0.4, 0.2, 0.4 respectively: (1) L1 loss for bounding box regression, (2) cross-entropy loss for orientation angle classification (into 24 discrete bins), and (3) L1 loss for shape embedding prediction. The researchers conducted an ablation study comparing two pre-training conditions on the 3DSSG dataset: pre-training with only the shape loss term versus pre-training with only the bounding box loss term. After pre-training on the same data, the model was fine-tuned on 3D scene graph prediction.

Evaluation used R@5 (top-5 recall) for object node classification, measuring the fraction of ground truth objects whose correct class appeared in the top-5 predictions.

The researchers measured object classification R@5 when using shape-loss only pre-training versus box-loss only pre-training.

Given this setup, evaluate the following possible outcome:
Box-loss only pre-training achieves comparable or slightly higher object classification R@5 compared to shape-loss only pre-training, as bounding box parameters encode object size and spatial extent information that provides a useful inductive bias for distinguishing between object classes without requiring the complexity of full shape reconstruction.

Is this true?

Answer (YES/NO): NO